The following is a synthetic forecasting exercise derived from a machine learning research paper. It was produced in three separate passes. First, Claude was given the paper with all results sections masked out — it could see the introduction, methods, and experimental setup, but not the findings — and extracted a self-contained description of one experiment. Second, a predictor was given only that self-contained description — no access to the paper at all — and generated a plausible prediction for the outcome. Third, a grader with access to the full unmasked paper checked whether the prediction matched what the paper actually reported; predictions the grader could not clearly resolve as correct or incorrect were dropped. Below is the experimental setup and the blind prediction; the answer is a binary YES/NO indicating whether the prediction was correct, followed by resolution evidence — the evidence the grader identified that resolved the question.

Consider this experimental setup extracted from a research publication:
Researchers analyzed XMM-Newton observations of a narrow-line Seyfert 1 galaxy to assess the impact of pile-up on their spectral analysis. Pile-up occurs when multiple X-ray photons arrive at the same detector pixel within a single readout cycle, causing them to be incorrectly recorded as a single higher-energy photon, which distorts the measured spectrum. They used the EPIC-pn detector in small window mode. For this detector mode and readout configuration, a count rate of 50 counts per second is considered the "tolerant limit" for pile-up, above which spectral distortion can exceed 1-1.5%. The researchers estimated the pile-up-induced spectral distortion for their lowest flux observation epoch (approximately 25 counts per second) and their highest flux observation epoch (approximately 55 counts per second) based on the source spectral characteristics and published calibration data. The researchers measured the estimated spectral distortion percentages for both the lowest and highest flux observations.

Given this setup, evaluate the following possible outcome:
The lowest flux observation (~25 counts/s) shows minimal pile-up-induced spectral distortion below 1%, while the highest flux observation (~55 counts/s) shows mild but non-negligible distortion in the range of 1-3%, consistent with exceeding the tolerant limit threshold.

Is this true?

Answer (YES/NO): YES